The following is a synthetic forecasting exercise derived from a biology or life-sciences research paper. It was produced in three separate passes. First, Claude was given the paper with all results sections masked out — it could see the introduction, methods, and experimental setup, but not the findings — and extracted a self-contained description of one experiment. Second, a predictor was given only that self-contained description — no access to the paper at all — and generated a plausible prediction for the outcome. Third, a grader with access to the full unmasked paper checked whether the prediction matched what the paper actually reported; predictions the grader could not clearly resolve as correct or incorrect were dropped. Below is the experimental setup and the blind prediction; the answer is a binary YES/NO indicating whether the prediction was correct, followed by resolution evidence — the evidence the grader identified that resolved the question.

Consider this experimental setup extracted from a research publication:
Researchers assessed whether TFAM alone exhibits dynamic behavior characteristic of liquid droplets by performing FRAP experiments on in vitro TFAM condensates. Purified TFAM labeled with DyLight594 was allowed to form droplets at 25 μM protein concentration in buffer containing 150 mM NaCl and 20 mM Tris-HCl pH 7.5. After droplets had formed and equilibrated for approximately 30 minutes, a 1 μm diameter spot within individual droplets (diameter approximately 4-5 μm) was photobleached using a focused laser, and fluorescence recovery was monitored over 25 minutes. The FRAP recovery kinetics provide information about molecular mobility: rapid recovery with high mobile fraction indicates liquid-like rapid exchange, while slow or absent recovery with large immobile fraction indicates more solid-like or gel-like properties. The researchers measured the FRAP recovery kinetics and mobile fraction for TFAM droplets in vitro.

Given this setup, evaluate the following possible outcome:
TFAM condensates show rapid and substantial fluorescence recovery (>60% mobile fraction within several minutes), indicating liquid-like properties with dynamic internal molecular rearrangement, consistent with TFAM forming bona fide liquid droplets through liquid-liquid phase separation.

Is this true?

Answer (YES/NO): NO